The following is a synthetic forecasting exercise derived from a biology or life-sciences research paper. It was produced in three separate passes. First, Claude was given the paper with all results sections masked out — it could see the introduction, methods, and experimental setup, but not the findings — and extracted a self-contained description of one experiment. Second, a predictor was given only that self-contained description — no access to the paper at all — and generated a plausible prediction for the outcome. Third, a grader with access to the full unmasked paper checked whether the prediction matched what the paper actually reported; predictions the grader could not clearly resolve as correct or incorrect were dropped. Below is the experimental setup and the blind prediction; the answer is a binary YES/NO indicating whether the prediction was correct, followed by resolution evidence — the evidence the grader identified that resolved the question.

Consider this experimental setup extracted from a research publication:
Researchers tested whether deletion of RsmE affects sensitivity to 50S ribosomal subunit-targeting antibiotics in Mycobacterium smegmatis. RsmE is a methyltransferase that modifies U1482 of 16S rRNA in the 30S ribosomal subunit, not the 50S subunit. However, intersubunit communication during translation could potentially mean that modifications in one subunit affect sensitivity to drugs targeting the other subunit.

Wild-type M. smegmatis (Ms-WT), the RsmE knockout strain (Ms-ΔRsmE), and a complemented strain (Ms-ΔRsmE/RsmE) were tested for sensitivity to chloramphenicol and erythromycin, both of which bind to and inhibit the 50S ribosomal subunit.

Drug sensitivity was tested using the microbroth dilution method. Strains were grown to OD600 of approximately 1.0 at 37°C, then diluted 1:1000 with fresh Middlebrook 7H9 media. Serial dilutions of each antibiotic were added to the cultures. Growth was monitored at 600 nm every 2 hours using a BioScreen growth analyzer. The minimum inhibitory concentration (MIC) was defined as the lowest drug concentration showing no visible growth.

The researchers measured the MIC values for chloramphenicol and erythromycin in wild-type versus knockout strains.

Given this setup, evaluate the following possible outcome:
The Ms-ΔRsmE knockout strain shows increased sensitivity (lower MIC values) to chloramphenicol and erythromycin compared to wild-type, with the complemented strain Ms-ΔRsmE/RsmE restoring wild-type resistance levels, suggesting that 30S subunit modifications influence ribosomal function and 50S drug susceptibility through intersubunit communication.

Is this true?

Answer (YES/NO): NO